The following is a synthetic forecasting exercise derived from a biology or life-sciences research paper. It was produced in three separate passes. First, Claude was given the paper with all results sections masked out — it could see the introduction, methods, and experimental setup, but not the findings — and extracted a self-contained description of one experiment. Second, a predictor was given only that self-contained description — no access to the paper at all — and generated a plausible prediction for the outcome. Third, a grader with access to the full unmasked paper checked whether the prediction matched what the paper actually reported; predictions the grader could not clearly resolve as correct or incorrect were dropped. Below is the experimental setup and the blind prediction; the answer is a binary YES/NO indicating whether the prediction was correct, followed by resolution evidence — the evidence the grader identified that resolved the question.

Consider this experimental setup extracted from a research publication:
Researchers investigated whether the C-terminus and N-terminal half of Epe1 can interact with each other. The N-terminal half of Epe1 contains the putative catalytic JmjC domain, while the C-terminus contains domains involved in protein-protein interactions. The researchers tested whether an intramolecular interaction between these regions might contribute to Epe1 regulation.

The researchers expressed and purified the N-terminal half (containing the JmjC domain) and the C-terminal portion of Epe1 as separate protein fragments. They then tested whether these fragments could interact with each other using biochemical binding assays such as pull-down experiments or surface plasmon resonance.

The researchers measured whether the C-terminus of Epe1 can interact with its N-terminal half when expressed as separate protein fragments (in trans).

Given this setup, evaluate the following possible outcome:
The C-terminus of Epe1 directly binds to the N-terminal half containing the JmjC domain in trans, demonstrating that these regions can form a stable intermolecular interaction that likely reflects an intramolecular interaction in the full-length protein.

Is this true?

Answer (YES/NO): YES